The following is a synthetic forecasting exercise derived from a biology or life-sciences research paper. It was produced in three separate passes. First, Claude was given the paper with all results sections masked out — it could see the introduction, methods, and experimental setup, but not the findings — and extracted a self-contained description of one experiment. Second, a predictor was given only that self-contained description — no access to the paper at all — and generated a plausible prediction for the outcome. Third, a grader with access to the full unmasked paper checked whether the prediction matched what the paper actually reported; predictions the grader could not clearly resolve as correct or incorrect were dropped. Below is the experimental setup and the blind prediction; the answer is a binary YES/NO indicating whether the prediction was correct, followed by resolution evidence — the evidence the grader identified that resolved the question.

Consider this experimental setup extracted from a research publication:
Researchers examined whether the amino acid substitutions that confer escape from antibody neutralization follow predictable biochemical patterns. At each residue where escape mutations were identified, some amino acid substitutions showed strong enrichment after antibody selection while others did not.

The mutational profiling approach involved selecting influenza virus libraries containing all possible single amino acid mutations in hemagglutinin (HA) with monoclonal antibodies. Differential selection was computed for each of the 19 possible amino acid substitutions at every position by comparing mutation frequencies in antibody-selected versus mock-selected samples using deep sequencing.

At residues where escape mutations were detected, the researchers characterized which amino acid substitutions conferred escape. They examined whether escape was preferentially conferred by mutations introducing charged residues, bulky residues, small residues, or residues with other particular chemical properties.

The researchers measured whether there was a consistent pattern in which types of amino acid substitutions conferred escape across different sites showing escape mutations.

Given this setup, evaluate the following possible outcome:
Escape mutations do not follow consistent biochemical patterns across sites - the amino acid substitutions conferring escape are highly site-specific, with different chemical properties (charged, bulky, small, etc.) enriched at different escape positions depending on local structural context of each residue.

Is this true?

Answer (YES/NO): YES